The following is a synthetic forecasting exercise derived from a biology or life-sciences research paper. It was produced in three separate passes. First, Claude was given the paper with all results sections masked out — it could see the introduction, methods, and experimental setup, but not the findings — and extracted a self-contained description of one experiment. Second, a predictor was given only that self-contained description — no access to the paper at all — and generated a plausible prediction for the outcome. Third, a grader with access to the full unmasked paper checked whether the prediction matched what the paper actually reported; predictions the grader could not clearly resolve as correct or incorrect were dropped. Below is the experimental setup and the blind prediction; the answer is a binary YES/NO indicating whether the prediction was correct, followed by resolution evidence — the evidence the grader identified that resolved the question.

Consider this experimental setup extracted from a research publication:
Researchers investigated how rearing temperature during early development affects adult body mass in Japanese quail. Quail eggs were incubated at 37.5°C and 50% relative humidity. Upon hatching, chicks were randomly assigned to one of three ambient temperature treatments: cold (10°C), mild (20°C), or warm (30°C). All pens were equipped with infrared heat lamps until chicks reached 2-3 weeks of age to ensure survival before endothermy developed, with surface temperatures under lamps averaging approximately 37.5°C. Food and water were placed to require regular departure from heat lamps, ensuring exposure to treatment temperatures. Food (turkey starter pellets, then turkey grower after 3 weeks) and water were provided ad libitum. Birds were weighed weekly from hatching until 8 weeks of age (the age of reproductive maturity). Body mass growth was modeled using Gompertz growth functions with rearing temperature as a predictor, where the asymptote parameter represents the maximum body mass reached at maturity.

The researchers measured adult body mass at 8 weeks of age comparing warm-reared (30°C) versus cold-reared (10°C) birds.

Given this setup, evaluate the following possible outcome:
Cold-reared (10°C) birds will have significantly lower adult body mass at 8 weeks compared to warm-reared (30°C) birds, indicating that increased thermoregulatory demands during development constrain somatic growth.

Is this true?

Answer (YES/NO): NO